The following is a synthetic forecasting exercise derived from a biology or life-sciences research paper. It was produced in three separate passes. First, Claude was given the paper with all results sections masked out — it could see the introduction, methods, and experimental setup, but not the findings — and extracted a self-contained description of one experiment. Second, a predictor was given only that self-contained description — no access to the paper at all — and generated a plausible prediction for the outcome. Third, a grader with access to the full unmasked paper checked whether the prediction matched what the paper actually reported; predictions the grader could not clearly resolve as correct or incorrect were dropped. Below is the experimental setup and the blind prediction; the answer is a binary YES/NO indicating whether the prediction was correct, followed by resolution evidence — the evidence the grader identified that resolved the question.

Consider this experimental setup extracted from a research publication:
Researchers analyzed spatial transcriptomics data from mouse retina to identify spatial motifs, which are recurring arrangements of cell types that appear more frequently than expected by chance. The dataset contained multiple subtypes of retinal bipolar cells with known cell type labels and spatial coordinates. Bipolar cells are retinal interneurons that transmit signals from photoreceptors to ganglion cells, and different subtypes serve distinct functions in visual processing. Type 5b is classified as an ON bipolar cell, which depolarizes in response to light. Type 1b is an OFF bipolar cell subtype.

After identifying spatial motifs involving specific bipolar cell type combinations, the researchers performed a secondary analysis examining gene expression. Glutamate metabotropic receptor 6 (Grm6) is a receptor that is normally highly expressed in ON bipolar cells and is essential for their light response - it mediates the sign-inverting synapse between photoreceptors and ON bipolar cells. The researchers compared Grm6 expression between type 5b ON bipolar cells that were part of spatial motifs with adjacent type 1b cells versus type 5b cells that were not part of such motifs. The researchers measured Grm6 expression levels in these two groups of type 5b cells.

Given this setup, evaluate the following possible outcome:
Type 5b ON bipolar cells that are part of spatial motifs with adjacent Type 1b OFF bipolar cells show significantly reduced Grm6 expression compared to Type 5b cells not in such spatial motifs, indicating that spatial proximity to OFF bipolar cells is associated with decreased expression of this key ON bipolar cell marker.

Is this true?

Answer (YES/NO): YES